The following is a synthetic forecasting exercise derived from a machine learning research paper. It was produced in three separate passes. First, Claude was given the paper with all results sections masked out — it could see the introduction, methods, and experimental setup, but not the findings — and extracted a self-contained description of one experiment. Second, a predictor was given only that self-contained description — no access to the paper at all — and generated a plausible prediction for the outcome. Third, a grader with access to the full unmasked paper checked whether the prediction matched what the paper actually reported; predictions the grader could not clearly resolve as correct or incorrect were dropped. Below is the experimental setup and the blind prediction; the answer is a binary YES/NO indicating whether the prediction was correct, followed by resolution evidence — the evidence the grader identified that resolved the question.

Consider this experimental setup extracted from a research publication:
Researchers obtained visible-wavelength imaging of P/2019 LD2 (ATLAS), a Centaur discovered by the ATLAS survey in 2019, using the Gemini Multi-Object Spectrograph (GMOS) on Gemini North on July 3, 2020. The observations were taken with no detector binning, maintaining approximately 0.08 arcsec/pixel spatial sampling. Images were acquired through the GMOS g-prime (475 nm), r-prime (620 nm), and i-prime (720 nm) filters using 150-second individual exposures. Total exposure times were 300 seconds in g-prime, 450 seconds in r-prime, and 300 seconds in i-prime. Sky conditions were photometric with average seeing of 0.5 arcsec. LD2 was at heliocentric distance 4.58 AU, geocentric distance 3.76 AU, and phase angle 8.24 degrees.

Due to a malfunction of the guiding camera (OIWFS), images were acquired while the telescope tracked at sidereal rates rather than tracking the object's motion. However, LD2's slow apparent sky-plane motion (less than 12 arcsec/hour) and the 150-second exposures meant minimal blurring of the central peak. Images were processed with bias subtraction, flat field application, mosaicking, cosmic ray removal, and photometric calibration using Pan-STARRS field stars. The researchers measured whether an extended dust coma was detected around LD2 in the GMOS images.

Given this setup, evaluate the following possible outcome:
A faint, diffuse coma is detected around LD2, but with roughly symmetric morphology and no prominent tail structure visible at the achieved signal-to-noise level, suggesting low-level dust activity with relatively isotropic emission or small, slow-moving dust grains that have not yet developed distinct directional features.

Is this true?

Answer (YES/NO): NO